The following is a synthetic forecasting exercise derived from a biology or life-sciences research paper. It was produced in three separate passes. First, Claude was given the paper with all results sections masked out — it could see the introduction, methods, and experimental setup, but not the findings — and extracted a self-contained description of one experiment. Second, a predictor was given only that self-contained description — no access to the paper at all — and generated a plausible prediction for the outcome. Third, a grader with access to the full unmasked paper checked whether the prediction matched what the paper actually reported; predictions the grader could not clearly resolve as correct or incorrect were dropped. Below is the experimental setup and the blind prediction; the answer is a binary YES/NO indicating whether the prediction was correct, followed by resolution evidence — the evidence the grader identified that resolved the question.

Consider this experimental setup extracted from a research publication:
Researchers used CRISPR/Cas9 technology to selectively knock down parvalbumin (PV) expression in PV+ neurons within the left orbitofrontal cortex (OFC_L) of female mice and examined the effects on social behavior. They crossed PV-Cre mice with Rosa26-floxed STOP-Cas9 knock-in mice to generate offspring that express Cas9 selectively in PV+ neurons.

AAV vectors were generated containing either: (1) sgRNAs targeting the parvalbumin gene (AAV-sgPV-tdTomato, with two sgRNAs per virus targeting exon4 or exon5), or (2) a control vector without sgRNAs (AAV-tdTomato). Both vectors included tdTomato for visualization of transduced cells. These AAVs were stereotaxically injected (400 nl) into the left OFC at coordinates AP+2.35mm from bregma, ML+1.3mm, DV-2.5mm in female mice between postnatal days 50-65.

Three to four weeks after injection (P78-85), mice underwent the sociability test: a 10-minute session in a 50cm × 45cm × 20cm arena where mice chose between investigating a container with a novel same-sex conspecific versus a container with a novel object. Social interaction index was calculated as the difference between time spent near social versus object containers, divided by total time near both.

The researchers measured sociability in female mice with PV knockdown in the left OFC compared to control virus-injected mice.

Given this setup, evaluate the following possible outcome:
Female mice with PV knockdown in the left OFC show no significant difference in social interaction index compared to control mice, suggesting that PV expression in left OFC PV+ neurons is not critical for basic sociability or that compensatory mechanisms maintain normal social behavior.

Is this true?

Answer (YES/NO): NO